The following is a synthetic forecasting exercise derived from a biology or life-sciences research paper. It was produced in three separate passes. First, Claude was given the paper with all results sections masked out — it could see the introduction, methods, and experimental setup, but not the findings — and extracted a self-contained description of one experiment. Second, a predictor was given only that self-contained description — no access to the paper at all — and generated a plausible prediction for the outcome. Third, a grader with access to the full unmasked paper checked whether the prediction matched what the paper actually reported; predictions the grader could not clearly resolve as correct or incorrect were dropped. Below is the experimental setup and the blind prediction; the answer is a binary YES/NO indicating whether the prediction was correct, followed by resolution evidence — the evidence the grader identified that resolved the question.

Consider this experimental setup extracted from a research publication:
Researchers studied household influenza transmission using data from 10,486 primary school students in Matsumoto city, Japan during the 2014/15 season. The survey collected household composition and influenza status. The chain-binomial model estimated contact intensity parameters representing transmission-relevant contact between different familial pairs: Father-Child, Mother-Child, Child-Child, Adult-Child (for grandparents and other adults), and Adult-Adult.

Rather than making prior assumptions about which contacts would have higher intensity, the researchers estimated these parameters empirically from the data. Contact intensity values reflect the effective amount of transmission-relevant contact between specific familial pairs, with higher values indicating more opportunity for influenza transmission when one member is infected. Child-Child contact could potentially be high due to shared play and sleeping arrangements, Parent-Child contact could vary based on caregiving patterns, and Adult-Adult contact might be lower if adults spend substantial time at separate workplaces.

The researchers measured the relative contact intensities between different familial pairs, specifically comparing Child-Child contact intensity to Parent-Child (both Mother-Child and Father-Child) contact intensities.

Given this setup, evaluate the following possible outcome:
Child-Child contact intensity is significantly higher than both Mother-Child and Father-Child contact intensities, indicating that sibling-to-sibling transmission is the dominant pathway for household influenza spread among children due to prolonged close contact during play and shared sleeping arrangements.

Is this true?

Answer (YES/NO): NO